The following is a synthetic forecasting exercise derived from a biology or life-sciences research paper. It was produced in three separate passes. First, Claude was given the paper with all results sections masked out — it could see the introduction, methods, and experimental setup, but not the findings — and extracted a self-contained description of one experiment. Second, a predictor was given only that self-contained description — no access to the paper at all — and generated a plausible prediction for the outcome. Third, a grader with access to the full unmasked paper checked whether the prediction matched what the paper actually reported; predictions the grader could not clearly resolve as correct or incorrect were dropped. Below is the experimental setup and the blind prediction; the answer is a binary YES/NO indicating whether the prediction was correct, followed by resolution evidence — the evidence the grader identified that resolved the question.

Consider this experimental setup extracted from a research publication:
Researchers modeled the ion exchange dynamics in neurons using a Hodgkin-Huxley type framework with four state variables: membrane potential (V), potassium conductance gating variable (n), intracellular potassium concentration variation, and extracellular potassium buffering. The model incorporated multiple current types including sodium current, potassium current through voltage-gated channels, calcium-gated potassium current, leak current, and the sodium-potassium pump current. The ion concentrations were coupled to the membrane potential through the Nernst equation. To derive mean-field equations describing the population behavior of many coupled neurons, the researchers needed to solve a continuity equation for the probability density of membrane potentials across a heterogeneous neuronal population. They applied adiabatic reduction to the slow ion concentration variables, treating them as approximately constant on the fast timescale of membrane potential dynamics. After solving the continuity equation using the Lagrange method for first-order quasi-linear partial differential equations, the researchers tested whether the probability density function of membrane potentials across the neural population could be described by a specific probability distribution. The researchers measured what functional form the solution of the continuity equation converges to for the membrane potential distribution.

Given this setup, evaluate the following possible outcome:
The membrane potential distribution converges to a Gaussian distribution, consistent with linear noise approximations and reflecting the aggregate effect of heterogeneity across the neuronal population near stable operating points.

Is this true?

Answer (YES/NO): NO